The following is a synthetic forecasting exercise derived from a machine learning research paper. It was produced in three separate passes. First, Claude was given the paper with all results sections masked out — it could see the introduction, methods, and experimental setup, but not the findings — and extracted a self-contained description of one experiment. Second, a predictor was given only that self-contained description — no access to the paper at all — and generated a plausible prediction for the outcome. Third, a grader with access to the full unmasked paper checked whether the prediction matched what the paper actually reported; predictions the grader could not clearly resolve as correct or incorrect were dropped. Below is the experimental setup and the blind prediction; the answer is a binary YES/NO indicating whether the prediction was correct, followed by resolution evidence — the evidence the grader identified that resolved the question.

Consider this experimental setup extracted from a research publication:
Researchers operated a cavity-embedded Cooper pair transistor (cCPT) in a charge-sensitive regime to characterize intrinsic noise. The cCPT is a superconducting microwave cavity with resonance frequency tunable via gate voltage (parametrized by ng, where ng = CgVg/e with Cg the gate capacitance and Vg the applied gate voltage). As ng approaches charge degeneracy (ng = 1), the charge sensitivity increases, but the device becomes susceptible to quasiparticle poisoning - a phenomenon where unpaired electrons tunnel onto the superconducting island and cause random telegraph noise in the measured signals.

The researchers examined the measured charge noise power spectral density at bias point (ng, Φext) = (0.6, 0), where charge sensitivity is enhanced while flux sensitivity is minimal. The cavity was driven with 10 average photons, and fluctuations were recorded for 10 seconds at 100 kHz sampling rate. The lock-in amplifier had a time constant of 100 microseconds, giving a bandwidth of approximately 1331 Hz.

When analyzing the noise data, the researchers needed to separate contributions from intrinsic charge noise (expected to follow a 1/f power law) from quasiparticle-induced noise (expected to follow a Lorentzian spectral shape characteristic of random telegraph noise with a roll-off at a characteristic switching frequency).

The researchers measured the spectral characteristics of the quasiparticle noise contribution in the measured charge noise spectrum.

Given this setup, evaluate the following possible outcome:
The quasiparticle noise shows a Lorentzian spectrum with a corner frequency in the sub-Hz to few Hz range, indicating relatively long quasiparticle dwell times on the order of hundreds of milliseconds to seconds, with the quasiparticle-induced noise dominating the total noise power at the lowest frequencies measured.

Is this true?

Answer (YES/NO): NO